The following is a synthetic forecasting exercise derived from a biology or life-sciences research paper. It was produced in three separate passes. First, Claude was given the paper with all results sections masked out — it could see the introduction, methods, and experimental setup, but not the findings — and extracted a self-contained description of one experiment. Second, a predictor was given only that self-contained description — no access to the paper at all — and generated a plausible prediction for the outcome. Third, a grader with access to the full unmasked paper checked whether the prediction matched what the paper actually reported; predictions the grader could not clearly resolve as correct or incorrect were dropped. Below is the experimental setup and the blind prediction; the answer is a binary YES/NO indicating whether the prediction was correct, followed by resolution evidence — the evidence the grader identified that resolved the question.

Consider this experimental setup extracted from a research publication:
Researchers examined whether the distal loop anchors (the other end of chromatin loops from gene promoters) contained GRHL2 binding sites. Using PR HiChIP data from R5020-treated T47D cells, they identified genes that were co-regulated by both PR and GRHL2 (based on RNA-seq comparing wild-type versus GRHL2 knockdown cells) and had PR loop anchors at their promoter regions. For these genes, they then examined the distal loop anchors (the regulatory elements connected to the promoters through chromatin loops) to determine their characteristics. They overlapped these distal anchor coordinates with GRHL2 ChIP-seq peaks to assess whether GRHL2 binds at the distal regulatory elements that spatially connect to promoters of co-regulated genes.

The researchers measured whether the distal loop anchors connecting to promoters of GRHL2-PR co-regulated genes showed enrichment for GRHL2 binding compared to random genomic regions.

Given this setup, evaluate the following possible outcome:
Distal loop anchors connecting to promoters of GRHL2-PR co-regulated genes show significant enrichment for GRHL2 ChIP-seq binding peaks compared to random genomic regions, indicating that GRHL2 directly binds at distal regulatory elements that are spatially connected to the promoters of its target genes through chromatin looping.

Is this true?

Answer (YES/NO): YES